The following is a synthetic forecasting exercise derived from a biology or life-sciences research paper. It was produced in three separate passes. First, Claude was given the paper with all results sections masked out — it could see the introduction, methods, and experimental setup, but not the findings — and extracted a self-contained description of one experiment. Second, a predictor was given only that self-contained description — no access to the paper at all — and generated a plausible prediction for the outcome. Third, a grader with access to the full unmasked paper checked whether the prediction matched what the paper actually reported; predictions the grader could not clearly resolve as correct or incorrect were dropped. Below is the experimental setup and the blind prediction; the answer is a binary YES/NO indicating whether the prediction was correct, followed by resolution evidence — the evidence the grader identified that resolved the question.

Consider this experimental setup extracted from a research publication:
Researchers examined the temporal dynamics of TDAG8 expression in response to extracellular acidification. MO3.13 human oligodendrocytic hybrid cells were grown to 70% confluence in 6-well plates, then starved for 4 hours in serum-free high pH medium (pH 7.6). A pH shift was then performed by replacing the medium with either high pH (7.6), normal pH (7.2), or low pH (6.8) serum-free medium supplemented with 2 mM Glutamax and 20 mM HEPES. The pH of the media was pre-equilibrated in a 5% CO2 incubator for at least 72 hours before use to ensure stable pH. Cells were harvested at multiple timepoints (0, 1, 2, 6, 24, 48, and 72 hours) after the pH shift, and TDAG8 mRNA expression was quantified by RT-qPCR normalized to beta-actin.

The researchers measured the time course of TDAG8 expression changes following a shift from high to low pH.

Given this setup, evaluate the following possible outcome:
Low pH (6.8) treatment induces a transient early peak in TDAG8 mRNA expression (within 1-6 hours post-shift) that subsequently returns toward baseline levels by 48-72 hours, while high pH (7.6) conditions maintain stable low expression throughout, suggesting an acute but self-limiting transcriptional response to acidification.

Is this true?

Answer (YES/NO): NO